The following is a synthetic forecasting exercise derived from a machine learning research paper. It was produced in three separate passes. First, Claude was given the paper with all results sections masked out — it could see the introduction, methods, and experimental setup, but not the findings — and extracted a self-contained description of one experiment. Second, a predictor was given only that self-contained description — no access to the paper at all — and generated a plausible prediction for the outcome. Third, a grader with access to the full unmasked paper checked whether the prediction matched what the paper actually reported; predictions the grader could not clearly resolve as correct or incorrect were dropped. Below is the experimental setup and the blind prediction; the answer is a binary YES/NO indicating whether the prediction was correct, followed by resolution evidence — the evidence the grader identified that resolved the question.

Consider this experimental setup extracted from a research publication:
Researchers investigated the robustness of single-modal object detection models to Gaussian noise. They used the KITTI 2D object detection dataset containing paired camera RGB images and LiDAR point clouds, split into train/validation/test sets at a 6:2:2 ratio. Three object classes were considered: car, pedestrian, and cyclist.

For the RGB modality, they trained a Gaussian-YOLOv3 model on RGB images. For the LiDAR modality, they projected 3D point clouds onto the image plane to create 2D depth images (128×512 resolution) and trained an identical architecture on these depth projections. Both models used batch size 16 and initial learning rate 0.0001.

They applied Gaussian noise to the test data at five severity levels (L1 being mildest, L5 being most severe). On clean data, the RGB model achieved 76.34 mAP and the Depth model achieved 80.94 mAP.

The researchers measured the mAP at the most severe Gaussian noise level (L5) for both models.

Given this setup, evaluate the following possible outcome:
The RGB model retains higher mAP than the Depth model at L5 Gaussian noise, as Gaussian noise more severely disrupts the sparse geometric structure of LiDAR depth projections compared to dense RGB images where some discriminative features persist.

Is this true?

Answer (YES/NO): NO